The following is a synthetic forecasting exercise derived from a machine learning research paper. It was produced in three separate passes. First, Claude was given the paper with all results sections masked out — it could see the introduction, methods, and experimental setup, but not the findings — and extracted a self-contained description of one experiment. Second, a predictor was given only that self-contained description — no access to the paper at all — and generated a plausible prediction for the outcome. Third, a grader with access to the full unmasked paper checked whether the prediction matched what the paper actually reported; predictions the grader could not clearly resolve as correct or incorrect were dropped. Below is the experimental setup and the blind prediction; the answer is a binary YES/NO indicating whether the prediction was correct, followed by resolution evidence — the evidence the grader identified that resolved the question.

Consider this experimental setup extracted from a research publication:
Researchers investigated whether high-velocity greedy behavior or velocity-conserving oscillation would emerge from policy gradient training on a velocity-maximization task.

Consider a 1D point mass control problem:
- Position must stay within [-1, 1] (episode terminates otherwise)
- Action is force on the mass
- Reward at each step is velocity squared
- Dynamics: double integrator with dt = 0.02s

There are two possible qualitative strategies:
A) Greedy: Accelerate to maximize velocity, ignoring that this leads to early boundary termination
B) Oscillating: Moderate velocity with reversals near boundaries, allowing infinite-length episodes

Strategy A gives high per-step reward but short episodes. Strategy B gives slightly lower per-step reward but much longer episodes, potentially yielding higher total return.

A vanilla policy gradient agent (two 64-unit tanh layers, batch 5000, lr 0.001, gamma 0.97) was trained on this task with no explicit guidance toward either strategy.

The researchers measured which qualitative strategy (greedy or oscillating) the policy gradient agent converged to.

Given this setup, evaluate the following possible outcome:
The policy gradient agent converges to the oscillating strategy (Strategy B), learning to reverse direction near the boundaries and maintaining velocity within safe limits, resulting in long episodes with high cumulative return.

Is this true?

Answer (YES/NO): NO